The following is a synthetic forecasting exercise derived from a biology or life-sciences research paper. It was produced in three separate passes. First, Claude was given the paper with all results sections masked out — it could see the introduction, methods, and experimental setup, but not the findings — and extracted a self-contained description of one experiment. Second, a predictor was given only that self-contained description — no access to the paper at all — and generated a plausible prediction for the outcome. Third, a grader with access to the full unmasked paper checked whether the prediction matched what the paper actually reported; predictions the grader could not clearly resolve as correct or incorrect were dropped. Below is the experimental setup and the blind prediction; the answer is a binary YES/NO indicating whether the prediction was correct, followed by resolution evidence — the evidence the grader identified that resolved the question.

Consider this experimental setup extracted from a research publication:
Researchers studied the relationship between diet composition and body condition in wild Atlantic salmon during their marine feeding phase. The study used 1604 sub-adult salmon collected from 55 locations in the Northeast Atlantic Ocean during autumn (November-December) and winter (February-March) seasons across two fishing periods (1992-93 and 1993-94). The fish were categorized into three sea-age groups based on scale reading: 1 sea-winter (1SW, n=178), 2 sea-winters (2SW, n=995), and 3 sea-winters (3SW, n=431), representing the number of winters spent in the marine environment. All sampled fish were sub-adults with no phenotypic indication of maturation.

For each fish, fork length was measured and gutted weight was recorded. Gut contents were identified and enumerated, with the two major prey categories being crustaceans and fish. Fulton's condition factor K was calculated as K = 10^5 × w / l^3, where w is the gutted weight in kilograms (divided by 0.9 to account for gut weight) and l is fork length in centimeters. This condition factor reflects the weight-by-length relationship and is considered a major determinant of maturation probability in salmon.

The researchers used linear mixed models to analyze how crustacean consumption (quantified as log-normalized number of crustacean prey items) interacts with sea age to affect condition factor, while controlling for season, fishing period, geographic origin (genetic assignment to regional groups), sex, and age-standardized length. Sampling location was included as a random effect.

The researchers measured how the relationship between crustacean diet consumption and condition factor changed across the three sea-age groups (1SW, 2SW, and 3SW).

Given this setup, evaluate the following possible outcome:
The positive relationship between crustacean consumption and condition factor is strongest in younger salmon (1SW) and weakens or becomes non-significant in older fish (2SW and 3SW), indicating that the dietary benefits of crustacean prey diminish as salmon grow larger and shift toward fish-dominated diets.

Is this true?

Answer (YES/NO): NO